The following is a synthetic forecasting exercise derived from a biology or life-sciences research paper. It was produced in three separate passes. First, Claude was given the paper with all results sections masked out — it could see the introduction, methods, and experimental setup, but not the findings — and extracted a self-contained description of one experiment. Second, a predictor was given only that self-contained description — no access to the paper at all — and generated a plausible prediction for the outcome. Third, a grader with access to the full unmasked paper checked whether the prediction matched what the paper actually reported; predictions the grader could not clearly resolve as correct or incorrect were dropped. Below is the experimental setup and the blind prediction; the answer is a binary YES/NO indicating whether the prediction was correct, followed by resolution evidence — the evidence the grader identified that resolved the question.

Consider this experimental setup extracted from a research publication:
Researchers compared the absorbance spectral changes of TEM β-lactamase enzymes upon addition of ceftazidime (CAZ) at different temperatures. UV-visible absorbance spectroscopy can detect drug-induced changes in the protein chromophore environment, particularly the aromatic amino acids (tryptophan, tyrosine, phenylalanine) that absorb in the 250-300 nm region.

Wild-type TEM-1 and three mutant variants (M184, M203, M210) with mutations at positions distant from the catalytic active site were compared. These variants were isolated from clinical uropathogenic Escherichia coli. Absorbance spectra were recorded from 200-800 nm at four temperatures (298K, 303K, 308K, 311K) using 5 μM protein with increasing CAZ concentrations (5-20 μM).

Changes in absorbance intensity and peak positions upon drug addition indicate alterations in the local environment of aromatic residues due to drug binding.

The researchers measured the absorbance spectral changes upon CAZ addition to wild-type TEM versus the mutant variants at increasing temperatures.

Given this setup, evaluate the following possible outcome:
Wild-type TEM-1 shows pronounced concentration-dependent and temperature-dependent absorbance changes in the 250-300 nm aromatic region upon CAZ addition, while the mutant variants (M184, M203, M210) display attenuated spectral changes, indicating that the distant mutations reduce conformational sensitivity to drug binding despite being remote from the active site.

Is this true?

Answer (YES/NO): NO